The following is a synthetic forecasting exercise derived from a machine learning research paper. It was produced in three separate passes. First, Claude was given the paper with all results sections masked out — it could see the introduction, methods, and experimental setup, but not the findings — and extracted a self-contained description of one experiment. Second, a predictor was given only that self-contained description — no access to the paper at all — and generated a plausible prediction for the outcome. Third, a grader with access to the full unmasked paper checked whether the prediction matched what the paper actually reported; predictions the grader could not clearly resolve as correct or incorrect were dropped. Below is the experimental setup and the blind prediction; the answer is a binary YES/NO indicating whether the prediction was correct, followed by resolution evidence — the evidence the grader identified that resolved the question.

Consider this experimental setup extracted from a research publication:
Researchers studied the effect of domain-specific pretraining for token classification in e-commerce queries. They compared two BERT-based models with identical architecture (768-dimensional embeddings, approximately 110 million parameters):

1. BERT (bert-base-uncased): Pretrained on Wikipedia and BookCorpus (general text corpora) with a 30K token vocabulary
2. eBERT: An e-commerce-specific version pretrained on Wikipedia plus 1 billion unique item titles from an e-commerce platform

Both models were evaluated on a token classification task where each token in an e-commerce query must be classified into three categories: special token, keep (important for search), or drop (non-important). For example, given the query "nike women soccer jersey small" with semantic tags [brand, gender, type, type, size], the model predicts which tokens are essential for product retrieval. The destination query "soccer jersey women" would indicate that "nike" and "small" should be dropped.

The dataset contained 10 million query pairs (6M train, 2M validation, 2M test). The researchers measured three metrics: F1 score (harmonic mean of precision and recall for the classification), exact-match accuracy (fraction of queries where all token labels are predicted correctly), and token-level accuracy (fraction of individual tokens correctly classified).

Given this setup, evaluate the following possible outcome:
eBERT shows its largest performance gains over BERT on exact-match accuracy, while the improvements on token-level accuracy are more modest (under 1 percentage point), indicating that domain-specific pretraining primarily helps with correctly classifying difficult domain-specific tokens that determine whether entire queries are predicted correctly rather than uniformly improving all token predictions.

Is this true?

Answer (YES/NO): NO